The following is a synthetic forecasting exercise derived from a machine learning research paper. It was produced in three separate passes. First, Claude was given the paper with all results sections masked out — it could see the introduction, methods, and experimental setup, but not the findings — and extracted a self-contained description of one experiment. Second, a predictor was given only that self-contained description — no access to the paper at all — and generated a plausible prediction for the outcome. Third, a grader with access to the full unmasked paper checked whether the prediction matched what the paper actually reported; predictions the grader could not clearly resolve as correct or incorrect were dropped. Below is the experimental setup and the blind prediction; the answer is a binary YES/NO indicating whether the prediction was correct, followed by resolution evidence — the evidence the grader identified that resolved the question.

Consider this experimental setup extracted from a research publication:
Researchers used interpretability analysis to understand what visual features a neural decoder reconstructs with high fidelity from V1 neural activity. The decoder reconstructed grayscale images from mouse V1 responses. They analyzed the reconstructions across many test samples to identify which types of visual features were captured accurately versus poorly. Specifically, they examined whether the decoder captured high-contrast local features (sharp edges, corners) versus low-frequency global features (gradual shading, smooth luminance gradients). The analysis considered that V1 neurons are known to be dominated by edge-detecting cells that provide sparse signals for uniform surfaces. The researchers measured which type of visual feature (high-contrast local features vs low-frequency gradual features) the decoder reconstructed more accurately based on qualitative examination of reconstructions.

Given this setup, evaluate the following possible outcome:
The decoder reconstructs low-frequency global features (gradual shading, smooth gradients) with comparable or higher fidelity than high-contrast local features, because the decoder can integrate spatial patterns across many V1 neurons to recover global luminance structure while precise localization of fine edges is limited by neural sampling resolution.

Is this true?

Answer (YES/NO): NO